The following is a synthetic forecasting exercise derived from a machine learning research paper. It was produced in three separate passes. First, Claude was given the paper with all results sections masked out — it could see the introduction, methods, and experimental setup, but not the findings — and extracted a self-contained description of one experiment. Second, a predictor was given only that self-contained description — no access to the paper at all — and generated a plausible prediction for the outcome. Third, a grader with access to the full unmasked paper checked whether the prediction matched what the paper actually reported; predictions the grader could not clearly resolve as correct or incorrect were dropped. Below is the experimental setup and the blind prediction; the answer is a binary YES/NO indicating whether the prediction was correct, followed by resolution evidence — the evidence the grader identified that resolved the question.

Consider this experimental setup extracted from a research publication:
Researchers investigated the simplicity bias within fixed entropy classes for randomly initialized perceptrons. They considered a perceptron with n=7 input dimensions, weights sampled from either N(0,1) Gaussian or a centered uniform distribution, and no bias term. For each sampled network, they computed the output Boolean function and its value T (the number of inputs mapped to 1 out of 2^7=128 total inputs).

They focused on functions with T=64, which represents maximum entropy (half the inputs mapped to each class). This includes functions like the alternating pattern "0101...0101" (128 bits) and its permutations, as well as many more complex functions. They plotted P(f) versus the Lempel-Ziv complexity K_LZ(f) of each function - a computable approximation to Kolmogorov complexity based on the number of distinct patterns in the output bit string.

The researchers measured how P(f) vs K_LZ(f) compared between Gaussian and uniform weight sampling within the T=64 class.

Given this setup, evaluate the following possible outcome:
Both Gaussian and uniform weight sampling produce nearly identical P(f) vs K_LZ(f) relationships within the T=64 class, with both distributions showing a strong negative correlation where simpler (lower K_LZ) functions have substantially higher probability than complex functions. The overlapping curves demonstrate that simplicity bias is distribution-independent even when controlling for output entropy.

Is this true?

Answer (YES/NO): NO